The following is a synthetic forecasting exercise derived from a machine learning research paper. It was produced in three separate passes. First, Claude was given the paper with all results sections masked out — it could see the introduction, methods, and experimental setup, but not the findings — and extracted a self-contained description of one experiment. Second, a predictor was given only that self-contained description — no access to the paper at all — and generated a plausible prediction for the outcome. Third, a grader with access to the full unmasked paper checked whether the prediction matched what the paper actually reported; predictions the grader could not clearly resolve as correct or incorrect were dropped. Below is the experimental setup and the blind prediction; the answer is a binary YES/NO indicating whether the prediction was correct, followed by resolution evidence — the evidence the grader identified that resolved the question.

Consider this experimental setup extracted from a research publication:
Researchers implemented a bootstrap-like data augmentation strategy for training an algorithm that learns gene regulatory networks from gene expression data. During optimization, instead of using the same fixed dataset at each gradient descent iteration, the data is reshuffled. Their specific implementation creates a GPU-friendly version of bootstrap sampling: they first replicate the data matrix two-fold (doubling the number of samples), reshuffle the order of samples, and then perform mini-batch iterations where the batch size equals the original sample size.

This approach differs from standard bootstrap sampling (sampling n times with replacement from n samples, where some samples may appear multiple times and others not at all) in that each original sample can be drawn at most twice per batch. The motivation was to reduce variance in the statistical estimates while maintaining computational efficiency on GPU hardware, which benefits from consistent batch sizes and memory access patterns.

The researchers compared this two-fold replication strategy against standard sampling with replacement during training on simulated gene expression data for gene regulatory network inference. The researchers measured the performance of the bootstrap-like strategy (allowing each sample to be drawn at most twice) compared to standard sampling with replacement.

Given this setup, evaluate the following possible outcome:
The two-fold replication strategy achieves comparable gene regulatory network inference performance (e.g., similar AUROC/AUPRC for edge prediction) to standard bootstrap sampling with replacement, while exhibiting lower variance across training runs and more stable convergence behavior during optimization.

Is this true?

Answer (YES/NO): NO